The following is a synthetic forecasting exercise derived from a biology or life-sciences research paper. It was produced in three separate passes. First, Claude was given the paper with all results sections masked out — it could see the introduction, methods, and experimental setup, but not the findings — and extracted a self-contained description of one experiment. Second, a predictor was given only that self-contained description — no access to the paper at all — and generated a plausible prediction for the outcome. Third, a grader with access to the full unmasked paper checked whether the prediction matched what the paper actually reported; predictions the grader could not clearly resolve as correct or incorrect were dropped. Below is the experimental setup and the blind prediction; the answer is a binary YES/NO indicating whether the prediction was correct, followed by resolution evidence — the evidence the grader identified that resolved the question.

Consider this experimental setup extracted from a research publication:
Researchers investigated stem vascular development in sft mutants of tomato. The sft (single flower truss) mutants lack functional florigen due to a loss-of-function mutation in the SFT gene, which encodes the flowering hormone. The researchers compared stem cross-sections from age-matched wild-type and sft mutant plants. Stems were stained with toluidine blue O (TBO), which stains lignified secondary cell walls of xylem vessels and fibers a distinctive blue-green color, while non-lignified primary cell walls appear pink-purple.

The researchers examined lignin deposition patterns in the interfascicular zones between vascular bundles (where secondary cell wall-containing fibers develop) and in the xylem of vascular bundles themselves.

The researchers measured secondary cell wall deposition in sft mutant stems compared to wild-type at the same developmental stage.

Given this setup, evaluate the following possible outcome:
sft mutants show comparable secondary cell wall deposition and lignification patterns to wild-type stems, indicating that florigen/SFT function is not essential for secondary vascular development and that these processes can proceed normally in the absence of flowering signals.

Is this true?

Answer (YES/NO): YES